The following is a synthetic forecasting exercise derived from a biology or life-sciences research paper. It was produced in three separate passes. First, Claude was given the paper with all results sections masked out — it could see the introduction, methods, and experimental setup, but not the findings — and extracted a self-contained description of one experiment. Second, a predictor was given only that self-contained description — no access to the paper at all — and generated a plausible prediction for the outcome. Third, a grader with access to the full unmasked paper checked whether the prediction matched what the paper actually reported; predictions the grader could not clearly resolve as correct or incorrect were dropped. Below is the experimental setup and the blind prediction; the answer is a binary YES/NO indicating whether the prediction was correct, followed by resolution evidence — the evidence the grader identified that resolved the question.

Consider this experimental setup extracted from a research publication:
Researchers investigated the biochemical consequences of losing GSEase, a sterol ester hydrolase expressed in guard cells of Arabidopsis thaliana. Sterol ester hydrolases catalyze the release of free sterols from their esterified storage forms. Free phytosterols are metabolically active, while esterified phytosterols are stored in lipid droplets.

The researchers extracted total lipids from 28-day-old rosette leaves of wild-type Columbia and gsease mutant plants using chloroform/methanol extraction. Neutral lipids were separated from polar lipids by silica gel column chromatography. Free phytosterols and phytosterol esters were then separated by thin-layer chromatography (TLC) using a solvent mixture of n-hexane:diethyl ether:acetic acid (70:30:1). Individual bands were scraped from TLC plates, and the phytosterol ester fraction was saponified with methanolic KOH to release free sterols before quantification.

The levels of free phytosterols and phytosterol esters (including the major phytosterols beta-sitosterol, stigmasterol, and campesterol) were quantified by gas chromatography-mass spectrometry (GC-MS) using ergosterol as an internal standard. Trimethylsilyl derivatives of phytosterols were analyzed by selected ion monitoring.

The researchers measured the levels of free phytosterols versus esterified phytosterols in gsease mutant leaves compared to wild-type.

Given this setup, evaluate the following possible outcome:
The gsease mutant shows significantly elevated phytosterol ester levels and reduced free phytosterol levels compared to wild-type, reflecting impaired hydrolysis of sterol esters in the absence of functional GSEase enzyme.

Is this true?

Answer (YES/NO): YES